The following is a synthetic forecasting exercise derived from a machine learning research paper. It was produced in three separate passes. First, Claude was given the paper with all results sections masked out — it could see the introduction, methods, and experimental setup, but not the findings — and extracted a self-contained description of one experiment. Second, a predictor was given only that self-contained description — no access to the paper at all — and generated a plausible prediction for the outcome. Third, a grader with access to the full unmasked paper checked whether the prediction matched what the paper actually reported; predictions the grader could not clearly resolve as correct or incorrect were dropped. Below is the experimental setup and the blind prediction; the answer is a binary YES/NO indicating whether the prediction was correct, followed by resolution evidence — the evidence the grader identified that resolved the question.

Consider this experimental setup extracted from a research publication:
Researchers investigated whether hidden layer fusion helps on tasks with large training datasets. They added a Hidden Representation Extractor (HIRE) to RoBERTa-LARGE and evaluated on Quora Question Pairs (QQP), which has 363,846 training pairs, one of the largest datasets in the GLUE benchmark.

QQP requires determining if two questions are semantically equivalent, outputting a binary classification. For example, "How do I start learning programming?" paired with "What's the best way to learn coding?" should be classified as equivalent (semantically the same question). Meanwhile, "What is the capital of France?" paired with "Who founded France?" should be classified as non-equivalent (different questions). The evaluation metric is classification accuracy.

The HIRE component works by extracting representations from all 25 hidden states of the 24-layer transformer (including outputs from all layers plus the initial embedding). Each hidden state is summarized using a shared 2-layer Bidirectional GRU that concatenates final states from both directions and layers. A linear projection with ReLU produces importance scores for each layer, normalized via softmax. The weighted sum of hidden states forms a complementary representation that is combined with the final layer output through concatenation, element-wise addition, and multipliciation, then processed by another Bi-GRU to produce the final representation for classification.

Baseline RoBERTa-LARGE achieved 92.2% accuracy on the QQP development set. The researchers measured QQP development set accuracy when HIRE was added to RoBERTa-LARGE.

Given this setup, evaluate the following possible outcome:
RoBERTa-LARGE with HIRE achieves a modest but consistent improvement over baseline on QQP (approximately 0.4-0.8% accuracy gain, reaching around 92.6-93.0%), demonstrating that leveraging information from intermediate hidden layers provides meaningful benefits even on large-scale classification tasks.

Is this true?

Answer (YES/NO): NO